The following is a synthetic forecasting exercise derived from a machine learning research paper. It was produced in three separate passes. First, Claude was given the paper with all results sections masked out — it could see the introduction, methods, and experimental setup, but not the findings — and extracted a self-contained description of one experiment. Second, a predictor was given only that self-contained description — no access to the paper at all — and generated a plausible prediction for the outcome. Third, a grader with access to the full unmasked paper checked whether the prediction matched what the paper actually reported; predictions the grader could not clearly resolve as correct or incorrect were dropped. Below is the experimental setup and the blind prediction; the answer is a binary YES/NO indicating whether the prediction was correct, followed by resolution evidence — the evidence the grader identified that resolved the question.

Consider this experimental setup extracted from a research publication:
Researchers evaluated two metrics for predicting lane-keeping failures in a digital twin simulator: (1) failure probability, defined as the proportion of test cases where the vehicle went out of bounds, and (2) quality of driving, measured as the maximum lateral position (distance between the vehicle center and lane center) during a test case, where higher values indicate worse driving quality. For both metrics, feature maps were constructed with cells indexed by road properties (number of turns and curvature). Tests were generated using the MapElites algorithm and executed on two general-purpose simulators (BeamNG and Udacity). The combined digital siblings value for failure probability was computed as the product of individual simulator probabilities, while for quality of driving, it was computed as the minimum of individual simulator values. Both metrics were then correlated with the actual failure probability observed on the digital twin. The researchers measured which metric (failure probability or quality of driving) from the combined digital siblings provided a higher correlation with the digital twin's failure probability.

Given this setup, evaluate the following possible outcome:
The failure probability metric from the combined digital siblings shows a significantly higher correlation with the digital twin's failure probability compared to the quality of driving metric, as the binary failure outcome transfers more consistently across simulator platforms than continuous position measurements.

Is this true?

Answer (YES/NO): NO